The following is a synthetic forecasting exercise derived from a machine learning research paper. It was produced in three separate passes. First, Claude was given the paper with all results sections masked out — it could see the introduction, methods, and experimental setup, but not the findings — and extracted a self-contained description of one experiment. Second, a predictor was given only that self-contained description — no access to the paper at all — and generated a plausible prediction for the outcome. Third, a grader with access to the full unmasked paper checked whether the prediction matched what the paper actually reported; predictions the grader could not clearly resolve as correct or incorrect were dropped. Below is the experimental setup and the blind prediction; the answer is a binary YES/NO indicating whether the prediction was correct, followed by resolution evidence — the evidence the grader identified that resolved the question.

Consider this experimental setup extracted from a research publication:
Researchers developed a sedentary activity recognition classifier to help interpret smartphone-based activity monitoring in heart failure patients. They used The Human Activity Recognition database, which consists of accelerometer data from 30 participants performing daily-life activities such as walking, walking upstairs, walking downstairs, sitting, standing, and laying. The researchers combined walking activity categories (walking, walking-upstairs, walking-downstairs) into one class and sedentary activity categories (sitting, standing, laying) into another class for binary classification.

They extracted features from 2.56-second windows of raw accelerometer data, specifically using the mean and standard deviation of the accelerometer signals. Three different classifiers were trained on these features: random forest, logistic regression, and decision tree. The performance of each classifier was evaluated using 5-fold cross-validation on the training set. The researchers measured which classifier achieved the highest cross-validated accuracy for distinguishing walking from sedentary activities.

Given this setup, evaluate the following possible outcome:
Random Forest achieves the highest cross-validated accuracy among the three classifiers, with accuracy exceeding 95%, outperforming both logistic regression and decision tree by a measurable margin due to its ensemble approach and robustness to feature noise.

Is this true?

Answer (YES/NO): YES